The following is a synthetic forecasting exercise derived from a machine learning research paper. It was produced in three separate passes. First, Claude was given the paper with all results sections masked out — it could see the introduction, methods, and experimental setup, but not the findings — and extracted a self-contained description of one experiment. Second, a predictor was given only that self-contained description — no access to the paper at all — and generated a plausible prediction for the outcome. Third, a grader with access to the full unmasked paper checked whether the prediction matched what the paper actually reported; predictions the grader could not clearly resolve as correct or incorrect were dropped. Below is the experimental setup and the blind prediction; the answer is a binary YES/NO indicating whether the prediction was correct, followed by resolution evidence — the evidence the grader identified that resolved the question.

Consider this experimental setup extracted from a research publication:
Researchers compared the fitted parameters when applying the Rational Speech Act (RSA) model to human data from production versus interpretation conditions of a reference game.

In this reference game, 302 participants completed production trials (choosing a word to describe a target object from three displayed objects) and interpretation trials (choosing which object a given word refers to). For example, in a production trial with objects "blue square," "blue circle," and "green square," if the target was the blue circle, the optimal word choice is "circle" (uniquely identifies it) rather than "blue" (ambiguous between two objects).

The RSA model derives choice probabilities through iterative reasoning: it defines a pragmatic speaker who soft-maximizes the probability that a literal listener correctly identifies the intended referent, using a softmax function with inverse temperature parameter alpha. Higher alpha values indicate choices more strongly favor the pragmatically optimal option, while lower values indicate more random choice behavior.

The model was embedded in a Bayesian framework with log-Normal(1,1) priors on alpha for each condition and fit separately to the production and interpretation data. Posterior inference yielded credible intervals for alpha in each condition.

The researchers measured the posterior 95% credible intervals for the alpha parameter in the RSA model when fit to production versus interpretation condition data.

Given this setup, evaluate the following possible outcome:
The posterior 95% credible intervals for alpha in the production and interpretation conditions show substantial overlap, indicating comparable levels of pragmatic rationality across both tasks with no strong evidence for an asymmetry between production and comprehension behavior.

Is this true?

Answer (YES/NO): NO